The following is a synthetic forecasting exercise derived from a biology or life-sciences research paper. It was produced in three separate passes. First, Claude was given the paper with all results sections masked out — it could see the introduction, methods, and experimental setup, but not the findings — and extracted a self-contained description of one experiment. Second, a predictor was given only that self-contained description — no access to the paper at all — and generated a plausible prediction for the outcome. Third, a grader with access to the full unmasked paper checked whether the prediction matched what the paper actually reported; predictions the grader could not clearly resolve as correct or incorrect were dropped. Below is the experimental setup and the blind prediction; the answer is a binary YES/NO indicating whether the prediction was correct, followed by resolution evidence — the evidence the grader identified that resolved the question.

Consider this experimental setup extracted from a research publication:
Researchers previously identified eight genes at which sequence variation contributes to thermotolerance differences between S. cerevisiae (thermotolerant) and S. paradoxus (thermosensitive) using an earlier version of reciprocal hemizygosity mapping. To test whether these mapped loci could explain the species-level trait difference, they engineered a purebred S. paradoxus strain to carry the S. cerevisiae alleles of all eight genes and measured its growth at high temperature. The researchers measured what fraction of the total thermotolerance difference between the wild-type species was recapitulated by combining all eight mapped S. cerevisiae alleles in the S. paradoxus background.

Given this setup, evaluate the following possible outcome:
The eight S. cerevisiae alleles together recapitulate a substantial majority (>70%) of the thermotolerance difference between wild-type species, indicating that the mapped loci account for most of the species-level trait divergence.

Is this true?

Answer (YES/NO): NO